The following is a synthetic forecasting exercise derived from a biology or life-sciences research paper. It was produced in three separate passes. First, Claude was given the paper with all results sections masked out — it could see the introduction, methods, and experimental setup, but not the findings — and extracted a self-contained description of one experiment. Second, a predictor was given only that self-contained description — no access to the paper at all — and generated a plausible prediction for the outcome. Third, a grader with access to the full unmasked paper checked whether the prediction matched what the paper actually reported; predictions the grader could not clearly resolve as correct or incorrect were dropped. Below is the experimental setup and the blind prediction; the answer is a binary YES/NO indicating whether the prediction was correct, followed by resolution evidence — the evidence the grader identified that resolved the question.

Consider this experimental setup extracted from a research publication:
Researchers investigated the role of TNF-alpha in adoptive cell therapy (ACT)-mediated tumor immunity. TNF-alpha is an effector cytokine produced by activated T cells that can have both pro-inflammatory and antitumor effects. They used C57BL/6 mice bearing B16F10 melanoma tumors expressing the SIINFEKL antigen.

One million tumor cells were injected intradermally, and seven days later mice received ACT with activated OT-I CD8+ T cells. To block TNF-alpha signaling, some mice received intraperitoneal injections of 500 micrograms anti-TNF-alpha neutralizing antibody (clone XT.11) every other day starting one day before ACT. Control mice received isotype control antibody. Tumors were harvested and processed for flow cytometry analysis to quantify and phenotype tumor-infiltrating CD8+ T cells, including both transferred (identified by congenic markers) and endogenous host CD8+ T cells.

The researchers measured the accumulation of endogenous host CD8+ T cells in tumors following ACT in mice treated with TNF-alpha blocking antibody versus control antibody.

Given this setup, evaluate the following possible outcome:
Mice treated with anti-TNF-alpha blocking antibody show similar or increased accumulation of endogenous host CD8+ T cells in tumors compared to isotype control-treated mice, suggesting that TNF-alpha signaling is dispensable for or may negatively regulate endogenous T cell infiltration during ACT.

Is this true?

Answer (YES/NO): NO